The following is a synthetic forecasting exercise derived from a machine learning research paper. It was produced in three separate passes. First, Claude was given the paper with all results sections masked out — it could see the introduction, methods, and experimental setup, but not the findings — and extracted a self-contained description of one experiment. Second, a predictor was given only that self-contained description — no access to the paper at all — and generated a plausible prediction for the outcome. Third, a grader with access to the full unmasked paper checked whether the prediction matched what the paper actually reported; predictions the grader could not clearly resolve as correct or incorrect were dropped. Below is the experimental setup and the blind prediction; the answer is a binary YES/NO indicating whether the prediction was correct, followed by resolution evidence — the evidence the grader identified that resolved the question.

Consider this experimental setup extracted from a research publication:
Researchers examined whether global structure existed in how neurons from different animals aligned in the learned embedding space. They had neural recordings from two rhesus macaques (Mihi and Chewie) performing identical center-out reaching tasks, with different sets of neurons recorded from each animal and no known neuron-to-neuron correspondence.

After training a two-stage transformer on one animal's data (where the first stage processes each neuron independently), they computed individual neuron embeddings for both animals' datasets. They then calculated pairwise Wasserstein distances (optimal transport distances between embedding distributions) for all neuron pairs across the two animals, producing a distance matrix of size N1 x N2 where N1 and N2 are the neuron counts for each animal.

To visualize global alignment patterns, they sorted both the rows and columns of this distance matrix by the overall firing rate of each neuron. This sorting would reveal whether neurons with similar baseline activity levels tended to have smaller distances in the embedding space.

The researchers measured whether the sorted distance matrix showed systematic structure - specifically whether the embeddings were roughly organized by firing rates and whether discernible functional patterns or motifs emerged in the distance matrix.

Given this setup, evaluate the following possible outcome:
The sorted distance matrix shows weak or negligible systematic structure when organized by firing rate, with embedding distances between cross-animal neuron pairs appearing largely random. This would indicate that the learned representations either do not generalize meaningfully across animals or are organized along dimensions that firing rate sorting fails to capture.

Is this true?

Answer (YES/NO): NO